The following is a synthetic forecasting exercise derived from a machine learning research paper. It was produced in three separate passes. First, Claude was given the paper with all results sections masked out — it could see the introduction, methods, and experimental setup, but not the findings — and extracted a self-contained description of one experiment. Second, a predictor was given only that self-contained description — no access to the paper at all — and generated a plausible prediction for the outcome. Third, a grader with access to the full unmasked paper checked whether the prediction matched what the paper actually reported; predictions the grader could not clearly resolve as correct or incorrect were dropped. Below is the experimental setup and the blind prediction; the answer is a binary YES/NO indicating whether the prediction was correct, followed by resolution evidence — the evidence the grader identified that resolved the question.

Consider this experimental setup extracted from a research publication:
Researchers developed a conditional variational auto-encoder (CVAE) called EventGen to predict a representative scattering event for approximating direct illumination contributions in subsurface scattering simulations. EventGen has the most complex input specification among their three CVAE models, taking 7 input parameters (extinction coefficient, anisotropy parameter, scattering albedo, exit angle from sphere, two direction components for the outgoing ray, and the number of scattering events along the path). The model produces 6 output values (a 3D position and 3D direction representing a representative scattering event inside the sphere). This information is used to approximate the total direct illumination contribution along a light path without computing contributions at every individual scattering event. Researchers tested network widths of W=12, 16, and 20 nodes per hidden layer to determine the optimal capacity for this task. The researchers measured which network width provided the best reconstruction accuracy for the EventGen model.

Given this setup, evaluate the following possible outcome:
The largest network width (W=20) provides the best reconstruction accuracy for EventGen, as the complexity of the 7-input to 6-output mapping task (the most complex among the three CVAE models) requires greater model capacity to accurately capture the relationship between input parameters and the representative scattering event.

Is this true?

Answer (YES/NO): NO